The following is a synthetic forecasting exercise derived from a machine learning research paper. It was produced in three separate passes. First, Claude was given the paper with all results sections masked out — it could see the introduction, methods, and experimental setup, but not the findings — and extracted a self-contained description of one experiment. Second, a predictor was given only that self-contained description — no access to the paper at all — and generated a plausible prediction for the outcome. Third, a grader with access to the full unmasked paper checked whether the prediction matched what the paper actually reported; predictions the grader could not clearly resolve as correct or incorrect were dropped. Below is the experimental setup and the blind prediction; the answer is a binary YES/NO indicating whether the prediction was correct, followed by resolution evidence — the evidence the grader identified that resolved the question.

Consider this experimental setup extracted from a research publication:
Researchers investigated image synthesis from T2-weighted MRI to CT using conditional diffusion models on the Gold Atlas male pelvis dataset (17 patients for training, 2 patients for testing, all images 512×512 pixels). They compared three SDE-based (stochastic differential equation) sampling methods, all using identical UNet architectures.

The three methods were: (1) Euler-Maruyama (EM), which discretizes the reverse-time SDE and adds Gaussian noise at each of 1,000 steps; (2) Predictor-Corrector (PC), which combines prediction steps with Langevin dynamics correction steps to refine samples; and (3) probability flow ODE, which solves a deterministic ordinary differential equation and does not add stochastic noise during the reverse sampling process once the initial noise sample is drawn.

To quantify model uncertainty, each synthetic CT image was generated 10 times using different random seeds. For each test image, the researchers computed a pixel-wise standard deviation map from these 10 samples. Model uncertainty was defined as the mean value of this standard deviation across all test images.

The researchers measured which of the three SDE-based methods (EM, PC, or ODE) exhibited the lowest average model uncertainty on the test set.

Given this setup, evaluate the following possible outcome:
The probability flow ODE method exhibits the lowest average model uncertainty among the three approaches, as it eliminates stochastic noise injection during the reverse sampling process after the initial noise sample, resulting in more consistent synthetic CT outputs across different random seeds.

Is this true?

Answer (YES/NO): NO